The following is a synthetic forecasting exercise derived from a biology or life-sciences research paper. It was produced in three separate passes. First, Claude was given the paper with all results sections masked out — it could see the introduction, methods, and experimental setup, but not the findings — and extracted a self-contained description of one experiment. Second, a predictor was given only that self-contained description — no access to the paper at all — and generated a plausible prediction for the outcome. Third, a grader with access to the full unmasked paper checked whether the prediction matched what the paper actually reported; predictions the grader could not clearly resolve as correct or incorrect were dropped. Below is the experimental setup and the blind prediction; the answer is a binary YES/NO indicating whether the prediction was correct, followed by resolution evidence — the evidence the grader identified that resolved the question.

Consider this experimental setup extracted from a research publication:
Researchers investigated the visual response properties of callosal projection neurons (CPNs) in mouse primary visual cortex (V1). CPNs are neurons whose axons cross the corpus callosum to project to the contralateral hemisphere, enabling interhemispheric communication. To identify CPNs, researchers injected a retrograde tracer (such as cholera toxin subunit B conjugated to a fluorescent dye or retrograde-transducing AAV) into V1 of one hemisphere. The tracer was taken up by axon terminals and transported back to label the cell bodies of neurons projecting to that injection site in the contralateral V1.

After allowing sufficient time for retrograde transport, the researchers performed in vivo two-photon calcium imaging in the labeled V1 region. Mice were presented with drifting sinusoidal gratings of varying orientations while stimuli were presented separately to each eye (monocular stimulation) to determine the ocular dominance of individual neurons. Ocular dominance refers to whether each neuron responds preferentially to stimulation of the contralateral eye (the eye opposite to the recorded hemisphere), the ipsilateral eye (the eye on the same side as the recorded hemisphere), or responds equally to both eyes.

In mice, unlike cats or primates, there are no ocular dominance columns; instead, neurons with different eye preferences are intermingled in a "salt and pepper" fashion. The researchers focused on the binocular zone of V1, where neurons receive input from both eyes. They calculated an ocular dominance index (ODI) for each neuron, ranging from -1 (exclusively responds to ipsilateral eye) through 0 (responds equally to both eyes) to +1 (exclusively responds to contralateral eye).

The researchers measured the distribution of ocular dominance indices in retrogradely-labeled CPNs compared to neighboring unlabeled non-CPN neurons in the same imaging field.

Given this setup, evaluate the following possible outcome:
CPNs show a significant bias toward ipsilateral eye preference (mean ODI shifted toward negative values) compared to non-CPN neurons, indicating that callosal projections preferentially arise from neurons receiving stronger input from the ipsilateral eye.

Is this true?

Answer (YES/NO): YES